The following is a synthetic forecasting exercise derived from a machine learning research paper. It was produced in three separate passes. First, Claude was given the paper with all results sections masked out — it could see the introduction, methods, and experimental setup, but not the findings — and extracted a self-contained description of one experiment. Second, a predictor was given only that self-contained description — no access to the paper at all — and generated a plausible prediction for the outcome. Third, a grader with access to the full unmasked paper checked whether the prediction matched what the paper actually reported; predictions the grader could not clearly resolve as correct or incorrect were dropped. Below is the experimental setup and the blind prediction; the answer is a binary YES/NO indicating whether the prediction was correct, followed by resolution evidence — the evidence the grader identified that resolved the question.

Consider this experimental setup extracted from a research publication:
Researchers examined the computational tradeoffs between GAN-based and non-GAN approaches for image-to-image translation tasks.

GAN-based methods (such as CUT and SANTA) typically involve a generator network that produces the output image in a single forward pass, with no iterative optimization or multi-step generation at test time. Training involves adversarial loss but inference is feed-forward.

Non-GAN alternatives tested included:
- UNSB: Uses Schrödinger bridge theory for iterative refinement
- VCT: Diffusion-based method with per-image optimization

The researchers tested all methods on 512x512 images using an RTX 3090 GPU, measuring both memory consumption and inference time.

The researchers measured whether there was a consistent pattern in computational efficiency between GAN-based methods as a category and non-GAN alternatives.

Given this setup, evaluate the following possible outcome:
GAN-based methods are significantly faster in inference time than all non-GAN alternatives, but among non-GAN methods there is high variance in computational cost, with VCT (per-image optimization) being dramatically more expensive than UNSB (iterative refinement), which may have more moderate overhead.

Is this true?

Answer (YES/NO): NO